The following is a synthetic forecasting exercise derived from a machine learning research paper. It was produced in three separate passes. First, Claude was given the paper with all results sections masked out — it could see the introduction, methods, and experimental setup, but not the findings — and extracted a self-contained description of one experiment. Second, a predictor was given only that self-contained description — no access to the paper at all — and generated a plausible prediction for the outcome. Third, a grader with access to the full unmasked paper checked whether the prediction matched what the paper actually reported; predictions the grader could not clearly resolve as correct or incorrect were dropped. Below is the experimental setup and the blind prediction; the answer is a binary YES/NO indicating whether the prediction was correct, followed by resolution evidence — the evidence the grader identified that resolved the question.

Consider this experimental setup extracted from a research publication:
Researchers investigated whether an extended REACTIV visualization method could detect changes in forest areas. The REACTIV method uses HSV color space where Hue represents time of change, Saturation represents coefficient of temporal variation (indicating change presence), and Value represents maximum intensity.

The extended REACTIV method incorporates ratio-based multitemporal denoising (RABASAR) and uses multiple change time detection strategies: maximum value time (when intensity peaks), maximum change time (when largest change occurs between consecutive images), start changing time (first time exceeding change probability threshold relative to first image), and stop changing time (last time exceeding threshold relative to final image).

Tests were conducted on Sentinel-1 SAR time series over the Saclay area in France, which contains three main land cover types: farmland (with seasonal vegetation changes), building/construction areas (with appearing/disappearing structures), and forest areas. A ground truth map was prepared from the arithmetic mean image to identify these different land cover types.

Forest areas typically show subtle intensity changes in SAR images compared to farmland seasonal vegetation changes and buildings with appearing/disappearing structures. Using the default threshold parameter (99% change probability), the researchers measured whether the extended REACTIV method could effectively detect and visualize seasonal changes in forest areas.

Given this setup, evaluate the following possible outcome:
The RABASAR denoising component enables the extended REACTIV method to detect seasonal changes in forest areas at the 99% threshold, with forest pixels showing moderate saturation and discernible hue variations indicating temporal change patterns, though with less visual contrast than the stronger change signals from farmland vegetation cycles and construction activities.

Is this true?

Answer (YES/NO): NO